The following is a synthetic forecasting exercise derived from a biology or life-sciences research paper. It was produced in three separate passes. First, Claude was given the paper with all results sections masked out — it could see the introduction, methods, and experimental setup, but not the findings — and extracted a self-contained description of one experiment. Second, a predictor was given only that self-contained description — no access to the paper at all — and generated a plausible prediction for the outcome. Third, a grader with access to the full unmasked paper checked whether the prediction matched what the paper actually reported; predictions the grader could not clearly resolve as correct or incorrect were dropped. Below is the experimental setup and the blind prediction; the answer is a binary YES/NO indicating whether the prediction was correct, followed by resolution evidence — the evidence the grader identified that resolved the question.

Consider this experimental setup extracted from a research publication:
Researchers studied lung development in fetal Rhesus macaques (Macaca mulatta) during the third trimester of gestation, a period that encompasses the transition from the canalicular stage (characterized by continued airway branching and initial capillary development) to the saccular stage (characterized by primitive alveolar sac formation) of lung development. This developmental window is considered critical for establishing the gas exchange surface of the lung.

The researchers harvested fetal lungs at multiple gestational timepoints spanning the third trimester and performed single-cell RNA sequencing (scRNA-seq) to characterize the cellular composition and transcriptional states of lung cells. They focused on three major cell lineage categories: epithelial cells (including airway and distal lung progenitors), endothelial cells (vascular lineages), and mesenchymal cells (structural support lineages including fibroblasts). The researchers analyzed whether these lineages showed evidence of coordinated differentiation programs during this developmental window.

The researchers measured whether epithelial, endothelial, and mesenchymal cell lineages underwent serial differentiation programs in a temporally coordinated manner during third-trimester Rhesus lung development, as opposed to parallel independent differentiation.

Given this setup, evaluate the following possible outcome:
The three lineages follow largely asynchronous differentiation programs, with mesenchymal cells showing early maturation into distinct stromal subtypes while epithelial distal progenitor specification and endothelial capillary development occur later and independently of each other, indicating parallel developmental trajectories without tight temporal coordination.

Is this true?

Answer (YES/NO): NO